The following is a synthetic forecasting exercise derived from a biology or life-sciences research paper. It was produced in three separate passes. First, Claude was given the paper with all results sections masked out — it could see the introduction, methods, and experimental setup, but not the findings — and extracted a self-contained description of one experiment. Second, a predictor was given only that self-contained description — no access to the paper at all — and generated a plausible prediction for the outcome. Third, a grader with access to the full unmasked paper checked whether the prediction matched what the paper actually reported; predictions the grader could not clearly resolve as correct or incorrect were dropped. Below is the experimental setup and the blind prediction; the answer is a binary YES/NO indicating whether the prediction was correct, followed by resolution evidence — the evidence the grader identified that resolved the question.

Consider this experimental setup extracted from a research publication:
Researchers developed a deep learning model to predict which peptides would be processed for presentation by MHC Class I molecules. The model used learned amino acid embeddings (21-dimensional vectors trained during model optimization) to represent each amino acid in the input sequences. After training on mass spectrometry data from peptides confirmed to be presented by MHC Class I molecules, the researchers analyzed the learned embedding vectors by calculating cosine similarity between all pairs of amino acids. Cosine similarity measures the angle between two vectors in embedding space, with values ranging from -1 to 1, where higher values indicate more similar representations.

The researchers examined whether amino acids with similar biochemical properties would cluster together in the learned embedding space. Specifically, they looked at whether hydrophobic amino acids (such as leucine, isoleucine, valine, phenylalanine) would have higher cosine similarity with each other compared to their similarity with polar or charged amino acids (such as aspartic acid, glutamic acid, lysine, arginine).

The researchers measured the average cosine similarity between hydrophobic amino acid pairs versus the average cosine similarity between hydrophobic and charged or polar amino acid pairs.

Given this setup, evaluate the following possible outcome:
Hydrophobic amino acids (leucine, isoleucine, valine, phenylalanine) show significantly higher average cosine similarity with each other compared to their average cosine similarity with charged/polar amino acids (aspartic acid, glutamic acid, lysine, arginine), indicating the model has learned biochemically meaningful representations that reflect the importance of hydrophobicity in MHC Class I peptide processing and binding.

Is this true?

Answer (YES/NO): YES